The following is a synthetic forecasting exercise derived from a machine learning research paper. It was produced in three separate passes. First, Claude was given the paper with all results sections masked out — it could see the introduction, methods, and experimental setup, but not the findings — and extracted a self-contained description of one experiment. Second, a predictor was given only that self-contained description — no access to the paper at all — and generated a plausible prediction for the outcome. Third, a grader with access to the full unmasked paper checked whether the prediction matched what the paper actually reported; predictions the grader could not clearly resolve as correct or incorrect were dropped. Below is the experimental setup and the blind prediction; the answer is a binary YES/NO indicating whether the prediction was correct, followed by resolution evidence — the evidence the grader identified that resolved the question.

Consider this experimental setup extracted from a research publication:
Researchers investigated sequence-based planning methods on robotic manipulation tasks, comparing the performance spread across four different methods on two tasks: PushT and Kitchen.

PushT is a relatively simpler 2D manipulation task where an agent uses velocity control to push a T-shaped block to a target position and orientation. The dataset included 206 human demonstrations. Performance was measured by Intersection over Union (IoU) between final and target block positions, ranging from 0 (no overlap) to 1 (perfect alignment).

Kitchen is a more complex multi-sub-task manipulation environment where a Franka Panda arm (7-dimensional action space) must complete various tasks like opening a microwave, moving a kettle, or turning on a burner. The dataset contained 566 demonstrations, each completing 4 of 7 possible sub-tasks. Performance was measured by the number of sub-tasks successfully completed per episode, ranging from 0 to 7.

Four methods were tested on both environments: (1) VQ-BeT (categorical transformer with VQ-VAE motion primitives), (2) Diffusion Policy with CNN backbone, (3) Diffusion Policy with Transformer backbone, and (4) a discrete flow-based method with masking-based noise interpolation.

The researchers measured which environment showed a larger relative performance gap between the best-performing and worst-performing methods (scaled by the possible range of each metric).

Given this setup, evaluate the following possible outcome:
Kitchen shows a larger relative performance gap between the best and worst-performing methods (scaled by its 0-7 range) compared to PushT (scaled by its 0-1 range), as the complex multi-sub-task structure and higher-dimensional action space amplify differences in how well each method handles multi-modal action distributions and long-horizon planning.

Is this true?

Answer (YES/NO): YES